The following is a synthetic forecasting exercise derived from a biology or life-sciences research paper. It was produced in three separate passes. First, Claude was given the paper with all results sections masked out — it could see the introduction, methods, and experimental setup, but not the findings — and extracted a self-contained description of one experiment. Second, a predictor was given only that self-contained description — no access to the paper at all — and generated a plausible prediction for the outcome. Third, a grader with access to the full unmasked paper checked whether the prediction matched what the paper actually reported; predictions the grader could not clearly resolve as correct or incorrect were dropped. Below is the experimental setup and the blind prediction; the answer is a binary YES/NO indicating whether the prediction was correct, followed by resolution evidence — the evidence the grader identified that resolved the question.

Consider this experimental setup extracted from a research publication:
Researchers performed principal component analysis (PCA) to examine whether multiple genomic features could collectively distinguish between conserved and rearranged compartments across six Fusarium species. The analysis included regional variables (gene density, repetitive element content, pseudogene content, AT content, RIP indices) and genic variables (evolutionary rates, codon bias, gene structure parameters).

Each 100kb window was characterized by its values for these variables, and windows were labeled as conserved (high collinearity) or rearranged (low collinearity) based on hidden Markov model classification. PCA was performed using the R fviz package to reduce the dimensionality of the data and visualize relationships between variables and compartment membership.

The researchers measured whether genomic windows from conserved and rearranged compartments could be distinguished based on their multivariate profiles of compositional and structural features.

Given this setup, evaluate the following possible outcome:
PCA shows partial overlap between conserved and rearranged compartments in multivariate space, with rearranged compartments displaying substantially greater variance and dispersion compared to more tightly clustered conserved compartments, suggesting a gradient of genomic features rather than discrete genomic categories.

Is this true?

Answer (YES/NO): NO